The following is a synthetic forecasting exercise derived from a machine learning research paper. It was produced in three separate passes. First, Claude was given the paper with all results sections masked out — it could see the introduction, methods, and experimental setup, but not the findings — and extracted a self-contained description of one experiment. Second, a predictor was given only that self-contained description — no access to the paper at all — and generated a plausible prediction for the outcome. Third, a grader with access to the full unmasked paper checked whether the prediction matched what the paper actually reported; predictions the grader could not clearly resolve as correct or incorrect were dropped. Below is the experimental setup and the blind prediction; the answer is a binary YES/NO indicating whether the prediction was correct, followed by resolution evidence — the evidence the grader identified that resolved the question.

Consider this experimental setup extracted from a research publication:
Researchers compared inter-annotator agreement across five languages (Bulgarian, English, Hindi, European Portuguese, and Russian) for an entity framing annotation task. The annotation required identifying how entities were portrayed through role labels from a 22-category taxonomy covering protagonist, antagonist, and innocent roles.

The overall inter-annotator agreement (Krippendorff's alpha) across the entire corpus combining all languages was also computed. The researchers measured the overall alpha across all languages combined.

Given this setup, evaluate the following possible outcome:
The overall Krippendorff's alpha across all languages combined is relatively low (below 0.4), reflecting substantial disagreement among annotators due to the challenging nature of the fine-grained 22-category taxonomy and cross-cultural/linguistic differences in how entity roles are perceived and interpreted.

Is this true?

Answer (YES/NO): NO